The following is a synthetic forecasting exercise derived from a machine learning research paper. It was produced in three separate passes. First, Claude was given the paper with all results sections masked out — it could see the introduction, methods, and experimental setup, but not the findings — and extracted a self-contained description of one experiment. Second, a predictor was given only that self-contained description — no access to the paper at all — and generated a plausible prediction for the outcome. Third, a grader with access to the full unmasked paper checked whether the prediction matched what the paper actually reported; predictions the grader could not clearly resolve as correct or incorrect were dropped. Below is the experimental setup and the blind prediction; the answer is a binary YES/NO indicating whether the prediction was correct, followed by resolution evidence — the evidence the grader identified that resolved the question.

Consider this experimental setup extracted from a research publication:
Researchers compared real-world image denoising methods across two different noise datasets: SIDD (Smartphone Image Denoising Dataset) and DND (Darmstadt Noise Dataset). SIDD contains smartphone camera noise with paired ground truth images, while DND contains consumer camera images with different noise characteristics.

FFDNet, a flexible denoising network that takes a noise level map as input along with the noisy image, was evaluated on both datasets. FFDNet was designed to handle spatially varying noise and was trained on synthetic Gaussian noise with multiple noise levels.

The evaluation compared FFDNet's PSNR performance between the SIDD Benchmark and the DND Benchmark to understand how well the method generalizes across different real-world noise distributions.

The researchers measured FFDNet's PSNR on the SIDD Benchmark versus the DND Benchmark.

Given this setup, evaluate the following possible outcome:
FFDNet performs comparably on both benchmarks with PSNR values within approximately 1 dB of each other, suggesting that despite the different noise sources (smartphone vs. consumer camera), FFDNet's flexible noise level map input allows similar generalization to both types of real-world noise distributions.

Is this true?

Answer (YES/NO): NO